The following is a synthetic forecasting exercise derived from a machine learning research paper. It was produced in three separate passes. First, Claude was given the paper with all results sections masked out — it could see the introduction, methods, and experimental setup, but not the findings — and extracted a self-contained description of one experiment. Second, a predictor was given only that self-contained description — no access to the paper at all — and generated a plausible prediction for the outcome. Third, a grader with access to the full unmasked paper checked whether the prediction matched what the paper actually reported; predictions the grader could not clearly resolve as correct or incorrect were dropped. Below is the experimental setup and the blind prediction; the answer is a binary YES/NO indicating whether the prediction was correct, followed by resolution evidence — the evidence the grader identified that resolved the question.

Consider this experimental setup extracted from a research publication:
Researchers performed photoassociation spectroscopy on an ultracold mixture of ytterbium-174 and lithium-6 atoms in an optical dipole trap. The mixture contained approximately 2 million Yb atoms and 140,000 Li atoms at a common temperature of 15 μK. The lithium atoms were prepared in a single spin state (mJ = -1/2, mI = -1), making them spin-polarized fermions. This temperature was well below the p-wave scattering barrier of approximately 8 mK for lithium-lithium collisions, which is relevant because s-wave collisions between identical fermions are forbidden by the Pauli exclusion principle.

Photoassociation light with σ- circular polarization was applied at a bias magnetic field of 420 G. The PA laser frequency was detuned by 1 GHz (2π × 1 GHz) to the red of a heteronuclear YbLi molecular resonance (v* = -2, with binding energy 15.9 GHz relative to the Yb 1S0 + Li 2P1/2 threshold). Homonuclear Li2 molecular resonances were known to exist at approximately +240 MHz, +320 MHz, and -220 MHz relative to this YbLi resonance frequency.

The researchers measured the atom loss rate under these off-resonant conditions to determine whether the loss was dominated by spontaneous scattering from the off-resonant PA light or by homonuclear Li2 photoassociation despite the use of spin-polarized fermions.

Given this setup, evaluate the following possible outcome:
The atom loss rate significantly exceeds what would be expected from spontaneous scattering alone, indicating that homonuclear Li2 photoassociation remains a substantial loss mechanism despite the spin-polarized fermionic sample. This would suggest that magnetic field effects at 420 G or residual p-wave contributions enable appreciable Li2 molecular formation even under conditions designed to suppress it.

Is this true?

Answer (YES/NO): NO